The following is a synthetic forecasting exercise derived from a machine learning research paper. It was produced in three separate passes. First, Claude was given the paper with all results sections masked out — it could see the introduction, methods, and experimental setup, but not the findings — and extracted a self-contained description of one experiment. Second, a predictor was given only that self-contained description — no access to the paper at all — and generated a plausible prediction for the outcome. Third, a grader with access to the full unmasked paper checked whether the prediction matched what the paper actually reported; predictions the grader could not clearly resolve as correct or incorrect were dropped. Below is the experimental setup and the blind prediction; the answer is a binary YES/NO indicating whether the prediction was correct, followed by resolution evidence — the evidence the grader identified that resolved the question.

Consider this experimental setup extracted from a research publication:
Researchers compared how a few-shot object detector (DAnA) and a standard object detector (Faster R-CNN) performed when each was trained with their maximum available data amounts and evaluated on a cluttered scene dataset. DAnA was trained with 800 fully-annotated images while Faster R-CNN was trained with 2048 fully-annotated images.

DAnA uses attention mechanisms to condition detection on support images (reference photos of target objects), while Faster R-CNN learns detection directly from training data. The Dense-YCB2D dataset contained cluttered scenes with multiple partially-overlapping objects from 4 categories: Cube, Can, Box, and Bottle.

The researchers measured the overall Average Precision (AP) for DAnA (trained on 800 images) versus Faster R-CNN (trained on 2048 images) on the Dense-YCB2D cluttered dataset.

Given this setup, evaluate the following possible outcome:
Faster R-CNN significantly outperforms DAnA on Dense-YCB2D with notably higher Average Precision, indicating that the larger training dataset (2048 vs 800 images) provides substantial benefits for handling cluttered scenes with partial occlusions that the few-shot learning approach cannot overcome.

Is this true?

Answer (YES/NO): NO